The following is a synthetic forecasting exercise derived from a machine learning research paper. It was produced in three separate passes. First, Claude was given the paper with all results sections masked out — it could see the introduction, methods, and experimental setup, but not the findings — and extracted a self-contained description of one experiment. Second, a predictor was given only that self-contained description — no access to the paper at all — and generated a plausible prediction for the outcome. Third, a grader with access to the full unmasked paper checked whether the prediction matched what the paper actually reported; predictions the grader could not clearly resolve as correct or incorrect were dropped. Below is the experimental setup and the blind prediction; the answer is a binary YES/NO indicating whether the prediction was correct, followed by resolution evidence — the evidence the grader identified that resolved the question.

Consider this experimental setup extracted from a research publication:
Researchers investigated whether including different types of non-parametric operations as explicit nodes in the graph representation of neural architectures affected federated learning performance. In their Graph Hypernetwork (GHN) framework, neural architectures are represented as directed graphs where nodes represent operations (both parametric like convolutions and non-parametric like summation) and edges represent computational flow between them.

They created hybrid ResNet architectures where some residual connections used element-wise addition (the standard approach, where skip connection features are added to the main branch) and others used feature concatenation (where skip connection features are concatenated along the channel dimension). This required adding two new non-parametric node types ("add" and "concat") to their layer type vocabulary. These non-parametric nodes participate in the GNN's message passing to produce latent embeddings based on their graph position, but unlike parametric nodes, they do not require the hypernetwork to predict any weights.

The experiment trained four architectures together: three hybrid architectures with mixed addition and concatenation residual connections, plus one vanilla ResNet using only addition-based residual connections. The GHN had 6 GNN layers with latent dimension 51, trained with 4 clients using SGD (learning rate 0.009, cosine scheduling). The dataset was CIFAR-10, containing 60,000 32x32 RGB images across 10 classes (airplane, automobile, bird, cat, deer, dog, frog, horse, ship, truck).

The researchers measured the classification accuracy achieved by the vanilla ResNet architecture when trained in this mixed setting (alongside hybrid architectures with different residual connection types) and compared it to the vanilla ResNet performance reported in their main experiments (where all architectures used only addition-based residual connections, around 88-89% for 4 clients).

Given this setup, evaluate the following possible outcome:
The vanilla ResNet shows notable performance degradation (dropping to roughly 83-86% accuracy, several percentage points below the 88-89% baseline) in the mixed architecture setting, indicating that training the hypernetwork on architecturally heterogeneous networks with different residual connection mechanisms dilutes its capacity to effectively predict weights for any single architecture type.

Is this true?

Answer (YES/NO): NO